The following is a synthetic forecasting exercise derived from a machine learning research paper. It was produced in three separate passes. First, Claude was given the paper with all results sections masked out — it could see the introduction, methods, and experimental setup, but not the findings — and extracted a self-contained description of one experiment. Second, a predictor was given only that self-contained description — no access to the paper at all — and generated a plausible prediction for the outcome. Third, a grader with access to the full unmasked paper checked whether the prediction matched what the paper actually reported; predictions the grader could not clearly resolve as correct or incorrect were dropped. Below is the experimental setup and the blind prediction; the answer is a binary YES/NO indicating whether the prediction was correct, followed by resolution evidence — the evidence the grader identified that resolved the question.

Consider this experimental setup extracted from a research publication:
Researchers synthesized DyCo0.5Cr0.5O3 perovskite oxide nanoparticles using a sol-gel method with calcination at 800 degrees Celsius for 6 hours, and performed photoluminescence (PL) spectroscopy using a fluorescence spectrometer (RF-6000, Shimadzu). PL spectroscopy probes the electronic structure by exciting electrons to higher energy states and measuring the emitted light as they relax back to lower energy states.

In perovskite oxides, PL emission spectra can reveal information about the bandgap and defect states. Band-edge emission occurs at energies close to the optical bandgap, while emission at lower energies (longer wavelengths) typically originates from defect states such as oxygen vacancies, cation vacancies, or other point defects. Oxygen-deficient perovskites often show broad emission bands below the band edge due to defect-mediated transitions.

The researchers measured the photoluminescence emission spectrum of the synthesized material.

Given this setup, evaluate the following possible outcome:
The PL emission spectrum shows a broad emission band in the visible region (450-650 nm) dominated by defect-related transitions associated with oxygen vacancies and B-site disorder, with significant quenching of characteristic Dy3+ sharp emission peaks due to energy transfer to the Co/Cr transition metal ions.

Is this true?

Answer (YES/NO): NO